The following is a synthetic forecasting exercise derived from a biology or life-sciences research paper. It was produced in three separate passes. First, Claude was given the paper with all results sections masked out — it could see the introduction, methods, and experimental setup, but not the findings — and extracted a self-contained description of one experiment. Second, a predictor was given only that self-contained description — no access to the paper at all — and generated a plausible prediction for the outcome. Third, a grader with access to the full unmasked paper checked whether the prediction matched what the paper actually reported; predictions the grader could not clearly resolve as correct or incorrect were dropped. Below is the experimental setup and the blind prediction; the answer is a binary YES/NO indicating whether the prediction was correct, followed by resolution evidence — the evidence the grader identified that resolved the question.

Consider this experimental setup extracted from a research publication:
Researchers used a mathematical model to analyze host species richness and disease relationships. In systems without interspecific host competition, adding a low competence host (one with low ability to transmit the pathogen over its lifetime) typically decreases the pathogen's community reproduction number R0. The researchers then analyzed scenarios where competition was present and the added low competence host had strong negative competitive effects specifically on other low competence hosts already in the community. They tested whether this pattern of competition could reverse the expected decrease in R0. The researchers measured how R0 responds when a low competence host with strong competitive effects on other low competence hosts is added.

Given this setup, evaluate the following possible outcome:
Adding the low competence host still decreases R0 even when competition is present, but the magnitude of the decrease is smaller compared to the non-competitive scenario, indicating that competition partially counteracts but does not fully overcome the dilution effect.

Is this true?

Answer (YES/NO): NO